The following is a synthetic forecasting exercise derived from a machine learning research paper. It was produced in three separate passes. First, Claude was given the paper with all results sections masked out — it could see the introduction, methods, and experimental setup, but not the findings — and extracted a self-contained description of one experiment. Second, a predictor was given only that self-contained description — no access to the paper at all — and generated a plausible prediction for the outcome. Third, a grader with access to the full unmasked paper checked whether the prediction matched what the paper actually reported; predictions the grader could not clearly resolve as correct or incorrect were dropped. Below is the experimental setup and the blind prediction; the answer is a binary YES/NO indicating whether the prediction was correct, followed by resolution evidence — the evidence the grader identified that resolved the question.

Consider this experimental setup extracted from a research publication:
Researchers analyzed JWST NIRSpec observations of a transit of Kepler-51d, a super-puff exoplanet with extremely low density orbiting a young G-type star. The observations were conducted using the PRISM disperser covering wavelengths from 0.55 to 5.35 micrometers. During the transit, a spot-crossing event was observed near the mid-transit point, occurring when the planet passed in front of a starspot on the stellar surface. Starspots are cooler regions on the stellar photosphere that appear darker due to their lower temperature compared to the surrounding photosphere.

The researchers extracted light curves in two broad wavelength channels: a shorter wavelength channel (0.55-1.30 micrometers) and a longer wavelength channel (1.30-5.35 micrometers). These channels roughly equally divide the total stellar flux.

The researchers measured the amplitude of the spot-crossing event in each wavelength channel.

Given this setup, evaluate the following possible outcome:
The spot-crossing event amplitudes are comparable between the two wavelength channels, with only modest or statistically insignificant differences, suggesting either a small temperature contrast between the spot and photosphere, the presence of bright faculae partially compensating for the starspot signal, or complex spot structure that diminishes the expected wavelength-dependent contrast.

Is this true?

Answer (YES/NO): NO